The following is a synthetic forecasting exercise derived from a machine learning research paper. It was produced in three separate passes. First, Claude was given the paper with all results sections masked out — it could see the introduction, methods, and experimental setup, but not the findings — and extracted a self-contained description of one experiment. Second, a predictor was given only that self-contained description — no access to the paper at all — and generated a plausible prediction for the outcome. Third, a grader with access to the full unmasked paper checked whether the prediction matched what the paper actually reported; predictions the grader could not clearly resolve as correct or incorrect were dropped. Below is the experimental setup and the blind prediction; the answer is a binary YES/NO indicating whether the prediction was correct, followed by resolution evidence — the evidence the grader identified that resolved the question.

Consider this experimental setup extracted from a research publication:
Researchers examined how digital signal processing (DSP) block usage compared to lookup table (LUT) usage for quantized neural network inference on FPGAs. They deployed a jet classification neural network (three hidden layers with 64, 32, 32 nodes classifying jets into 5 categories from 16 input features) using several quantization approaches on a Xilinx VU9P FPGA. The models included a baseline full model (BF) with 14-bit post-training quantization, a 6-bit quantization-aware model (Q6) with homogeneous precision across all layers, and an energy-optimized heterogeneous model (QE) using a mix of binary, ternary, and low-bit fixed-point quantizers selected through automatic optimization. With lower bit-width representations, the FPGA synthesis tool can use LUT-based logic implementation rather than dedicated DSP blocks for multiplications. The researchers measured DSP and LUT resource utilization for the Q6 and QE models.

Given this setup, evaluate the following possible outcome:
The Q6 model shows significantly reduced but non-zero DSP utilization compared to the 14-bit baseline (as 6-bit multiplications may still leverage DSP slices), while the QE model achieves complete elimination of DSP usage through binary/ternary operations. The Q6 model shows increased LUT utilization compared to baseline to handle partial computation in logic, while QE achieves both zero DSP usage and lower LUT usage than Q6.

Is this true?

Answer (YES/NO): NO